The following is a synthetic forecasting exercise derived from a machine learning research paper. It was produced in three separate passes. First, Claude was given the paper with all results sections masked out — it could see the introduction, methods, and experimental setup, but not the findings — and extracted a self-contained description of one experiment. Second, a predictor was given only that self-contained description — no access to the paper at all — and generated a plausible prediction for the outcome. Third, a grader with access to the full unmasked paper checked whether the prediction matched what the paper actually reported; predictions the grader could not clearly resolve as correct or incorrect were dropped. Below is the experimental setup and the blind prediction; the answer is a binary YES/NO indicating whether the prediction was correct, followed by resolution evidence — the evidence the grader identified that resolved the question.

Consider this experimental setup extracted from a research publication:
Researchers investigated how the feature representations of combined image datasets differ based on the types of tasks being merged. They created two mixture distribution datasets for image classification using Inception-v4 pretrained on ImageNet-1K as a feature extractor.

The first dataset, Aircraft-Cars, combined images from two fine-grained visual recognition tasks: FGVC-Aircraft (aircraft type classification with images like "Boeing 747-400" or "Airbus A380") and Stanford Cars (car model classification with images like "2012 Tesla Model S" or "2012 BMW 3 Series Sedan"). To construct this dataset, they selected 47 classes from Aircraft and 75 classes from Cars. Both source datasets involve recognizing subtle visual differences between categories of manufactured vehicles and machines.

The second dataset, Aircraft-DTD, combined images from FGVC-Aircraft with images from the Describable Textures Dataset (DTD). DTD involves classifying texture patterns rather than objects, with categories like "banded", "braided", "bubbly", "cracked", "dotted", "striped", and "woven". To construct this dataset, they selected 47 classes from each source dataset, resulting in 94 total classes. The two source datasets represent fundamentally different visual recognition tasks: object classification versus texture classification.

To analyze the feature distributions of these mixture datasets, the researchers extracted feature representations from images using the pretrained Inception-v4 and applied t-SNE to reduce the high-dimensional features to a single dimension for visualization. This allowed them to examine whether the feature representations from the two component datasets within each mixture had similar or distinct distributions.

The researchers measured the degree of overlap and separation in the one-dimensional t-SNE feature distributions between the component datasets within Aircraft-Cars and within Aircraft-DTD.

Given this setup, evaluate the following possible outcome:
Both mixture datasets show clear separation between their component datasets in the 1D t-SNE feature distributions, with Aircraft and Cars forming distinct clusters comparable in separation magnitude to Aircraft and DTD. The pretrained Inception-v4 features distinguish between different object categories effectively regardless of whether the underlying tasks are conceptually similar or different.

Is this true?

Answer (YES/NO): NO